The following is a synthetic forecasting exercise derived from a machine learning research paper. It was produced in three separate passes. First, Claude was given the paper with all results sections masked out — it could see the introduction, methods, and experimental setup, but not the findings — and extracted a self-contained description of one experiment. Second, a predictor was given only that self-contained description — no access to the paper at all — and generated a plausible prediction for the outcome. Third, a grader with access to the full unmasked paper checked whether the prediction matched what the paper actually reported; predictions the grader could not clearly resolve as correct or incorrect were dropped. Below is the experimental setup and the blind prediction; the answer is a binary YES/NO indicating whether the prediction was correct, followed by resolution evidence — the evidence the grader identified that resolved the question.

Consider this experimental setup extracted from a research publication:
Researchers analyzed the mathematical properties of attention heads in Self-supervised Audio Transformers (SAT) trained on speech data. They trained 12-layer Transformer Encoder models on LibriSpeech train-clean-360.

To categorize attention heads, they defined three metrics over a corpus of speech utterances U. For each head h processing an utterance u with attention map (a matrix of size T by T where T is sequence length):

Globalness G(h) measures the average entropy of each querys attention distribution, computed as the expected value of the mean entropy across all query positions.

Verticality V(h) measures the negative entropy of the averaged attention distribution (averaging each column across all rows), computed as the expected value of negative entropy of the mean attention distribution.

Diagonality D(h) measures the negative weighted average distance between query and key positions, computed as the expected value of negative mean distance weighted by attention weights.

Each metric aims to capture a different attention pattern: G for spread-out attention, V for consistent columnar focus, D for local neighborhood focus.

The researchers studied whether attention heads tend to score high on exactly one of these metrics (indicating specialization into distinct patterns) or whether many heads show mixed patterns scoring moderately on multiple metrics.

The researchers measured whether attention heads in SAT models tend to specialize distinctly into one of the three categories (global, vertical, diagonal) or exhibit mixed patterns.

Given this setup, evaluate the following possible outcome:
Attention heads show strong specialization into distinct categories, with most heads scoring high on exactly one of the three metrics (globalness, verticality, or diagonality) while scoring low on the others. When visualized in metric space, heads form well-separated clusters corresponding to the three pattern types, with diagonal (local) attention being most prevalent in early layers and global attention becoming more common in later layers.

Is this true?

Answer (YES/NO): NO